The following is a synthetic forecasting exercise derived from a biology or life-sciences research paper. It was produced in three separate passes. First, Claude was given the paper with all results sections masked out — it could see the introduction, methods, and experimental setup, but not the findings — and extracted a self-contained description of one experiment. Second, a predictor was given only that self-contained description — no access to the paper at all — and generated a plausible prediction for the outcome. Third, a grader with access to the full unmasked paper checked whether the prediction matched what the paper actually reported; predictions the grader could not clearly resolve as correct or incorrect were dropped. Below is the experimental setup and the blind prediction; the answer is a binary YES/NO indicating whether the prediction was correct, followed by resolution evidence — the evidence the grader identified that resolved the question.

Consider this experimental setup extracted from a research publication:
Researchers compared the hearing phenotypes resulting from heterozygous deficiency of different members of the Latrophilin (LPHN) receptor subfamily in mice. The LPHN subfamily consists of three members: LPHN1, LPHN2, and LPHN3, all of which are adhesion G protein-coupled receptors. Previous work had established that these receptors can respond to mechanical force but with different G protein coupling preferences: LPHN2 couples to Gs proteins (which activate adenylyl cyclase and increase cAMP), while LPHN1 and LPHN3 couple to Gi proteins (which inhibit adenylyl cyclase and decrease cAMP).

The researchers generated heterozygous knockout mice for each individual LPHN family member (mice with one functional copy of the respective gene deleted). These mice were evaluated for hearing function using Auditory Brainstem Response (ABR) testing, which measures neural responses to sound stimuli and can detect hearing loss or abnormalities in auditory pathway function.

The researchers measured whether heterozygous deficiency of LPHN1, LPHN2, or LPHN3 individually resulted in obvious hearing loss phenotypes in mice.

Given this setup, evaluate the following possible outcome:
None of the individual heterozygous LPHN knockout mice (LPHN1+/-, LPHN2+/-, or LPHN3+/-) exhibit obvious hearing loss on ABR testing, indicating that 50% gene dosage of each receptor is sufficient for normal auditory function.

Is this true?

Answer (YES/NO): NO